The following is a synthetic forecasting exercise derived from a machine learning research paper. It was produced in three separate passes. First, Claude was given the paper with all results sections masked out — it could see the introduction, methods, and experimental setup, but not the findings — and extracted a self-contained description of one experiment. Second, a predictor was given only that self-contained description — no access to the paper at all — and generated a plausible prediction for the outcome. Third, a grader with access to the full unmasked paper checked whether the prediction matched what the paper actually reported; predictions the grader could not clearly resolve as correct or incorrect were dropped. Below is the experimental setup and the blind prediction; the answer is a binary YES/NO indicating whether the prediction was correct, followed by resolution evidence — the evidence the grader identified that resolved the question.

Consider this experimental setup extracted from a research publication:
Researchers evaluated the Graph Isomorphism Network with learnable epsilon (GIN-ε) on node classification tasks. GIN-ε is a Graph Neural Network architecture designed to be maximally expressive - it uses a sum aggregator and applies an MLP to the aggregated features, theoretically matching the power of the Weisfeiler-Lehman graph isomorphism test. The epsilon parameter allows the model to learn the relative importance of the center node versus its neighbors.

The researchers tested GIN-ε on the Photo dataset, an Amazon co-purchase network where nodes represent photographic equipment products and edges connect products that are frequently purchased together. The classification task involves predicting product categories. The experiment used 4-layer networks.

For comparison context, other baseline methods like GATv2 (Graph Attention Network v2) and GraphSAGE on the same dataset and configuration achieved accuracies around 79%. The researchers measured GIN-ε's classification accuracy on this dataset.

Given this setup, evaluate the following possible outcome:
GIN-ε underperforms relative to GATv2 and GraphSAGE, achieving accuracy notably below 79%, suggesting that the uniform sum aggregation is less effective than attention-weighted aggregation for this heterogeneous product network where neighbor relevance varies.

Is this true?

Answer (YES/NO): YES